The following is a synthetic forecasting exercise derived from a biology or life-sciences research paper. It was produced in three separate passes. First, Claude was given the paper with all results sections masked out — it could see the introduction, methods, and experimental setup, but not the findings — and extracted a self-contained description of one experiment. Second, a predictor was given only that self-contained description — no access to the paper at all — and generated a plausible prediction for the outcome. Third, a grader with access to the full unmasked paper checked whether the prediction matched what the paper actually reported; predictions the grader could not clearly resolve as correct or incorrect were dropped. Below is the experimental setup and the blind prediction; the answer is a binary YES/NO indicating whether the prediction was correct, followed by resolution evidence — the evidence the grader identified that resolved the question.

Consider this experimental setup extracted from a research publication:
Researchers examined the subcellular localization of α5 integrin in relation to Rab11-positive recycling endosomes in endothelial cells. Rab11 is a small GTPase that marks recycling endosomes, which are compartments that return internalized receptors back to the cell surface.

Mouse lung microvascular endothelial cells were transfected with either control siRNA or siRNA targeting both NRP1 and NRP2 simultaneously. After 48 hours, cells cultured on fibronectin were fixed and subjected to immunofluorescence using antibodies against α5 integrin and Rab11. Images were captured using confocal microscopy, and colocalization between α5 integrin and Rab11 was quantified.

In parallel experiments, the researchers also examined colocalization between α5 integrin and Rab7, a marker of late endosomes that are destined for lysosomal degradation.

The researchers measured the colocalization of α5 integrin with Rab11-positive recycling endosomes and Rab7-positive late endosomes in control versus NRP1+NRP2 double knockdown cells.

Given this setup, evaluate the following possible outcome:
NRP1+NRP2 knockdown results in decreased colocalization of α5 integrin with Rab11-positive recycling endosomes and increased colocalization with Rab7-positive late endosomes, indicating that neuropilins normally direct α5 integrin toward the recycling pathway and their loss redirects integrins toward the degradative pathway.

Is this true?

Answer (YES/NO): YES